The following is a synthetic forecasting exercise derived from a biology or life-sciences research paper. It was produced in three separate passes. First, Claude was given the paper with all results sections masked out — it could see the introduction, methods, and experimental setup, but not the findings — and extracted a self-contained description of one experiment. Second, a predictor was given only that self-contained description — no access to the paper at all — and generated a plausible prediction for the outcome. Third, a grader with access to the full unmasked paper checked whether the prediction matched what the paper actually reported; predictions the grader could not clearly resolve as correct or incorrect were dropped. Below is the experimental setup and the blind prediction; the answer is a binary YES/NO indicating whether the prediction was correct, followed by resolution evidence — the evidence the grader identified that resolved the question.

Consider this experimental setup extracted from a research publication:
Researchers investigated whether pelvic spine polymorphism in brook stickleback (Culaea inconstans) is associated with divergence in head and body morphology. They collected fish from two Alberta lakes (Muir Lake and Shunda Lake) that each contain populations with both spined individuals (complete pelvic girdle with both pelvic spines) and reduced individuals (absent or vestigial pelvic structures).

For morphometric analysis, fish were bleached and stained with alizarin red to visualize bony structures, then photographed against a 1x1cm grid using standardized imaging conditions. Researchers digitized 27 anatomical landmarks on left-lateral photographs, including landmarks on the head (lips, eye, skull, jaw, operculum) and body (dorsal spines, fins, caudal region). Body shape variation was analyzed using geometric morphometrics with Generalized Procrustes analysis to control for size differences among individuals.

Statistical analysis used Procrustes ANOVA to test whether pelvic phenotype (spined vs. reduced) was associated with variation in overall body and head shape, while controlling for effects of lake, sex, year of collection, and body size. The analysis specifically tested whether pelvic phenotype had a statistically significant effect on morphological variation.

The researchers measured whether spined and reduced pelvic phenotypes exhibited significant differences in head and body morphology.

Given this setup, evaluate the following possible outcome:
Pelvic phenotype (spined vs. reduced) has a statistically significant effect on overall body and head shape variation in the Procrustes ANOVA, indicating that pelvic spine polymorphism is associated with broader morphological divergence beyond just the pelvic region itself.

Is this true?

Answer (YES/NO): YES